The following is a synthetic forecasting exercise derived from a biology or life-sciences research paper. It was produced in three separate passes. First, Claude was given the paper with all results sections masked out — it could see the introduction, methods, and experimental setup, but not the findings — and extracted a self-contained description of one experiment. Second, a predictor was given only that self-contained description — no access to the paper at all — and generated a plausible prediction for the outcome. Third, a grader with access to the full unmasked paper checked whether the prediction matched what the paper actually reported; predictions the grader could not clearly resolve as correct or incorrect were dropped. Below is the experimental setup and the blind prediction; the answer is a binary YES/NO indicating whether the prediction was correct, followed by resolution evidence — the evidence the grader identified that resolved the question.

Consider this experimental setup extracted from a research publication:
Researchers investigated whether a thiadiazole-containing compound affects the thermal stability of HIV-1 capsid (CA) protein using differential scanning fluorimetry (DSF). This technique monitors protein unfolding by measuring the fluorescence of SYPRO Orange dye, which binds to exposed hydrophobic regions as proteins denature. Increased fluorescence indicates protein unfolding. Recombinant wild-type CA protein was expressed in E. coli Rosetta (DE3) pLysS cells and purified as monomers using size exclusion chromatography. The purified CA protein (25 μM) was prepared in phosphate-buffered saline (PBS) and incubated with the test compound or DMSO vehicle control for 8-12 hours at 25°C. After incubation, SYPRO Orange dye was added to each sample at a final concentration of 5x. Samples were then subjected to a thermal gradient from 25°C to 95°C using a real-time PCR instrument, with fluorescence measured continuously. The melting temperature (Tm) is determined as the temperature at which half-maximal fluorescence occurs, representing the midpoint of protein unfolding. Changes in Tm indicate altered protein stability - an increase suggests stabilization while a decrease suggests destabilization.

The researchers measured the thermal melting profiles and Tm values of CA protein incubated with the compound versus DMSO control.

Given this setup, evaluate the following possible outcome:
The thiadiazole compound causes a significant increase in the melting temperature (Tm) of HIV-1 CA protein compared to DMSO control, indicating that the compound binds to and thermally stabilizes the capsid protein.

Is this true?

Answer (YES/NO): NO